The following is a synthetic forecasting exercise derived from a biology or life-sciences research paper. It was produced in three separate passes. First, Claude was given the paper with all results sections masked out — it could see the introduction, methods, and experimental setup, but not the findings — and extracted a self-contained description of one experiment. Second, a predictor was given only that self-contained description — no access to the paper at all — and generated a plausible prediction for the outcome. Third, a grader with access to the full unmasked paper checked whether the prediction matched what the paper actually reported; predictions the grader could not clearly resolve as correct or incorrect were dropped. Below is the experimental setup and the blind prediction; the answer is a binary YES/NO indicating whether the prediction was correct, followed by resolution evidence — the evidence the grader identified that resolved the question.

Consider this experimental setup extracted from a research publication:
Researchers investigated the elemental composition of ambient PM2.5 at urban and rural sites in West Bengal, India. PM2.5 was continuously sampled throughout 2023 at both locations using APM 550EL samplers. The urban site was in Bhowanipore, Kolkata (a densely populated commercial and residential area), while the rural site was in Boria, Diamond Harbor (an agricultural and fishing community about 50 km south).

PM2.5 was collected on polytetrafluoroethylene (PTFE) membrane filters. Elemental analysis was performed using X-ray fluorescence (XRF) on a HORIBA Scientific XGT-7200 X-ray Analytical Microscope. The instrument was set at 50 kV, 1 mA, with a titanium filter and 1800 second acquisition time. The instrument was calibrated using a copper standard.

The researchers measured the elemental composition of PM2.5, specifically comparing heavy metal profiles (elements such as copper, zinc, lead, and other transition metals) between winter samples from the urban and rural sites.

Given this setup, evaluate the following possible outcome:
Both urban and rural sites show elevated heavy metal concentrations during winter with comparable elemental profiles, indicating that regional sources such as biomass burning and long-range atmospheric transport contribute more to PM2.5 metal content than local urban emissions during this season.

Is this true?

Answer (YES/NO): NO